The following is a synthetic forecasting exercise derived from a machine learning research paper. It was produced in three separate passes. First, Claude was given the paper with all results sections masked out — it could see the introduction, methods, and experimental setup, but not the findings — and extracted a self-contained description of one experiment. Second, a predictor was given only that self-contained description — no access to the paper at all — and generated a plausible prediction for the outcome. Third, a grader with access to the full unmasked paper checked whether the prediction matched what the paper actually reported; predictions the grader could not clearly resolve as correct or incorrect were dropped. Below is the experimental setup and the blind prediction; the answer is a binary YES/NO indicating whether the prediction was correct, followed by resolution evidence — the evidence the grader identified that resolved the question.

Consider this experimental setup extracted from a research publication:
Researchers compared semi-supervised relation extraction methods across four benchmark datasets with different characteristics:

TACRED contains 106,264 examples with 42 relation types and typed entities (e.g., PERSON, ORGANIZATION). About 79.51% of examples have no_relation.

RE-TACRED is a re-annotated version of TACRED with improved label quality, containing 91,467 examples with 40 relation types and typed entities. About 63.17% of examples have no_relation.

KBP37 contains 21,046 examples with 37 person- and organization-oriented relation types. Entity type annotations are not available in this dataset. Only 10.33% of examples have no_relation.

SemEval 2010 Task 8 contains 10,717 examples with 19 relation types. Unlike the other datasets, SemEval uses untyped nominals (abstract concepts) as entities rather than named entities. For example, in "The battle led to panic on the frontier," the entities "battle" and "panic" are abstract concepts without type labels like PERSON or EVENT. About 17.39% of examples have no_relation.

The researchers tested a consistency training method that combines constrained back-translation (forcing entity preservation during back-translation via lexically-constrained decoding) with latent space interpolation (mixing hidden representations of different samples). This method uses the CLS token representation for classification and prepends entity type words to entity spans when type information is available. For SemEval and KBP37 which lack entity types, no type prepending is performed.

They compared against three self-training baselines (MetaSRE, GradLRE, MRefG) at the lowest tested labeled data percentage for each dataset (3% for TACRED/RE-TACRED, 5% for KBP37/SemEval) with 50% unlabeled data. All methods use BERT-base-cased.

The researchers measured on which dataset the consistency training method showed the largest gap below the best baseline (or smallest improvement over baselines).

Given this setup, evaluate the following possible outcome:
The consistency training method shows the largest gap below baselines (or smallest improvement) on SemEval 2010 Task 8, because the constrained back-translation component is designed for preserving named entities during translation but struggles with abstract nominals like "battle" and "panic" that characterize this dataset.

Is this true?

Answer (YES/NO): YES